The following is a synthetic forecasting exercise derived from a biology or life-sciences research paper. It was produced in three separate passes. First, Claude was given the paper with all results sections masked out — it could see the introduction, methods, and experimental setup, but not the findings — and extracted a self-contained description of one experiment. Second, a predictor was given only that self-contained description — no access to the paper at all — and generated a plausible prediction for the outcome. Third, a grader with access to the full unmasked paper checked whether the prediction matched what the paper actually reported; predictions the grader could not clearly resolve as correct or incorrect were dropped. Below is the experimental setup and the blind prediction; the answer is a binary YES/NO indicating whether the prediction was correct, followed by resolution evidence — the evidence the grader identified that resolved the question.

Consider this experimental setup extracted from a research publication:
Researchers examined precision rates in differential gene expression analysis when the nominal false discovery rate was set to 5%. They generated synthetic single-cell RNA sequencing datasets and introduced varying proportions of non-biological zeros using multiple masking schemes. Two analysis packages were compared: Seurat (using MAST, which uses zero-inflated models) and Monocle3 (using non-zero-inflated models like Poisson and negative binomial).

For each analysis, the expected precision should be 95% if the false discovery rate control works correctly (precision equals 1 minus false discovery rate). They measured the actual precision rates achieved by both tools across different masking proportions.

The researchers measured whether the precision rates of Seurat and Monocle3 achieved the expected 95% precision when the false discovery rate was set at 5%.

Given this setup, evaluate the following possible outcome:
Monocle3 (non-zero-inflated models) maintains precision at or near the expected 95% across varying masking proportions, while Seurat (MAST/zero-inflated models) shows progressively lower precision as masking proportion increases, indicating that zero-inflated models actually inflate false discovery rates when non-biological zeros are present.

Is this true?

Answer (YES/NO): NO